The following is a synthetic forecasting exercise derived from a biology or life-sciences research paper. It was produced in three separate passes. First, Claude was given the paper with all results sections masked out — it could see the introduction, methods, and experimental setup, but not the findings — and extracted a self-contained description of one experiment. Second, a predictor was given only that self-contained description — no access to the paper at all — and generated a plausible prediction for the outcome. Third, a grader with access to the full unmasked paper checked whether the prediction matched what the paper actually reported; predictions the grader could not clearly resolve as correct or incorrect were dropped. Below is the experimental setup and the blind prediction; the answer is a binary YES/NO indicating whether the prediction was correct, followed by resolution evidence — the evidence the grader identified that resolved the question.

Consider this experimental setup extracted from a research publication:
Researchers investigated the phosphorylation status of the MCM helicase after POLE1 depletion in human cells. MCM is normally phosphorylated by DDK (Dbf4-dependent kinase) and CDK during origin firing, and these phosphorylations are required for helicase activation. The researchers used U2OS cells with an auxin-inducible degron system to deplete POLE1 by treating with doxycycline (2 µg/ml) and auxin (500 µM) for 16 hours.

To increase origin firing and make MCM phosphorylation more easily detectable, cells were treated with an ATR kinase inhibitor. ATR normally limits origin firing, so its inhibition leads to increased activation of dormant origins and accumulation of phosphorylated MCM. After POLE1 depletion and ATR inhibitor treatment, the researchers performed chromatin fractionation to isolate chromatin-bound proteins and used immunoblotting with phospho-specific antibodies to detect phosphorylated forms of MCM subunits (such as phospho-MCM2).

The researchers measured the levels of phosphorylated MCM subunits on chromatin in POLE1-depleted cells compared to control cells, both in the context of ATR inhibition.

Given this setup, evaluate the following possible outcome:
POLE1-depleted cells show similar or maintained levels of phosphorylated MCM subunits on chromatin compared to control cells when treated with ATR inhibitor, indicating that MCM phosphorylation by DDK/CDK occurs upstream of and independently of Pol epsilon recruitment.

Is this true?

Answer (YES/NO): YES